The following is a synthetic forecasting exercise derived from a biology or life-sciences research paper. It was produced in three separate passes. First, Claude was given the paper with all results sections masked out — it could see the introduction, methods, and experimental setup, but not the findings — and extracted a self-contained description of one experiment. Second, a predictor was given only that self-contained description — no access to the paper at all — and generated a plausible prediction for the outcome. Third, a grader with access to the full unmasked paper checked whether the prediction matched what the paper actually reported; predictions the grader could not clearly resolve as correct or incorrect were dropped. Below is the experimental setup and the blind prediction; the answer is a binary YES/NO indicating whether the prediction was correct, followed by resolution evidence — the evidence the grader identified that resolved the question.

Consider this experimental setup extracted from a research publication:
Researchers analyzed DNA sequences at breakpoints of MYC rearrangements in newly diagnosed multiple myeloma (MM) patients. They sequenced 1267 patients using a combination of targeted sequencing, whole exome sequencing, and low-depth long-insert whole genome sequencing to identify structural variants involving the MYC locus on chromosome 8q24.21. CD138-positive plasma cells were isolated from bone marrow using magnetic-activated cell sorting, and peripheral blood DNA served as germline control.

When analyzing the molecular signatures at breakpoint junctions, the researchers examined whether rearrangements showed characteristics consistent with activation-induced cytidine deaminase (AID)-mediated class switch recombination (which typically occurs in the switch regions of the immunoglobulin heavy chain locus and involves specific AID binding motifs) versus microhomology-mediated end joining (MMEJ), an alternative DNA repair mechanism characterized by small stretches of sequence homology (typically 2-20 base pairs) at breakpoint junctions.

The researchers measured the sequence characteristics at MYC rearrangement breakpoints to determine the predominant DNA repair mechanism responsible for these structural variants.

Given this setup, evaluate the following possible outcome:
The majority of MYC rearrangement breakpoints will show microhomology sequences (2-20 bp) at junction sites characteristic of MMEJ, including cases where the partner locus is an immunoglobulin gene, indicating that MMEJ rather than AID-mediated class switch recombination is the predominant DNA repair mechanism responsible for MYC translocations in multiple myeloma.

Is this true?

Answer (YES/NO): NO